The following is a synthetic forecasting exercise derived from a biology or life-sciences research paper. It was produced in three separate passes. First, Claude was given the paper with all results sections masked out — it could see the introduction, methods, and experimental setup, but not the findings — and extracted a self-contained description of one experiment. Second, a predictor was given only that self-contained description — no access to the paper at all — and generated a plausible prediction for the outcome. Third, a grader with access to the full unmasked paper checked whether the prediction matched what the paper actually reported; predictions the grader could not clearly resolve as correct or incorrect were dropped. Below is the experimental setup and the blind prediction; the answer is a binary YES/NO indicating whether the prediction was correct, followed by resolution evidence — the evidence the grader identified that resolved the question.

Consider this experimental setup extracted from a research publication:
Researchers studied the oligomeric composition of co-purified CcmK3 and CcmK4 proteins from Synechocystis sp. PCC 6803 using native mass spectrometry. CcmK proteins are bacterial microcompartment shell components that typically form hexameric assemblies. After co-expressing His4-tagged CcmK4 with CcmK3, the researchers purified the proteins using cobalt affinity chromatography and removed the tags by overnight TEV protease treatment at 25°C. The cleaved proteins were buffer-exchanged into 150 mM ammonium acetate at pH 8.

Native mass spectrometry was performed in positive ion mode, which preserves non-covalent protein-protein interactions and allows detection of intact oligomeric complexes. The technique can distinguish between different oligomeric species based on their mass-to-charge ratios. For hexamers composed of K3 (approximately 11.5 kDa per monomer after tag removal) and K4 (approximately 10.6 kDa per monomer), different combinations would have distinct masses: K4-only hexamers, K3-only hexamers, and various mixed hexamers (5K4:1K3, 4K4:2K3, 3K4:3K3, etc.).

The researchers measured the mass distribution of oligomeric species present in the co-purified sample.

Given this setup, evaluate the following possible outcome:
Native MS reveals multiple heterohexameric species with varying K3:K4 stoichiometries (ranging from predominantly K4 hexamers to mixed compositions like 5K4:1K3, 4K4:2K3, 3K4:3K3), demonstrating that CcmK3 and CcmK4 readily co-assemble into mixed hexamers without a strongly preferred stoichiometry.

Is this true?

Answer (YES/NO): NO